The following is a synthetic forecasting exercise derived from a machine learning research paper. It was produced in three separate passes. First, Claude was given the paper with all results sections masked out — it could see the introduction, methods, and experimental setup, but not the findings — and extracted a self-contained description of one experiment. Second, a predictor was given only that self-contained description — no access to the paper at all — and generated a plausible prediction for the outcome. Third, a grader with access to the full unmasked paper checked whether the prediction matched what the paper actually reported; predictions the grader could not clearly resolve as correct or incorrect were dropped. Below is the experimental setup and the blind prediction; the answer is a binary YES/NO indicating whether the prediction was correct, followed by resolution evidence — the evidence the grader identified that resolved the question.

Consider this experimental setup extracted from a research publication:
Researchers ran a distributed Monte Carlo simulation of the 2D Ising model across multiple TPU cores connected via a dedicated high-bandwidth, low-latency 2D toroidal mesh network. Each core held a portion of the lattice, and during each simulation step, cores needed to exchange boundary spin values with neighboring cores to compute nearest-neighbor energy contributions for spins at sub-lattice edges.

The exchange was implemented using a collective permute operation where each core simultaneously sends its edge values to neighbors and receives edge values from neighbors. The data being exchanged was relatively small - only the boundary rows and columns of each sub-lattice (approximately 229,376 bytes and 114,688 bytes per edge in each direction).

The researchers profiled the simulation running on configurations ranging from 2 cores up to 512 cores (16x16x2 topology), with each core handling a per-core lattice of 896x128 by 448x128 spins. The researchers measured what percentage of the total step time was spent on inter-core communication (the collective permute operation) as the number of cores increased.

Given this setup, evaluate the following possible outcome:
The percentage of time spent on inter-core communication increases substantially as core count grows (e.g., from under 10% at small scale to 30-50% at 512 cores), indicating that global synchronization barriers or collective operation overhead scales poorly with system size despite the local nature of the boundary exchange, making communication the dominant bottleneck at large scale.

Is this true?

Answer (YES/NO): NO